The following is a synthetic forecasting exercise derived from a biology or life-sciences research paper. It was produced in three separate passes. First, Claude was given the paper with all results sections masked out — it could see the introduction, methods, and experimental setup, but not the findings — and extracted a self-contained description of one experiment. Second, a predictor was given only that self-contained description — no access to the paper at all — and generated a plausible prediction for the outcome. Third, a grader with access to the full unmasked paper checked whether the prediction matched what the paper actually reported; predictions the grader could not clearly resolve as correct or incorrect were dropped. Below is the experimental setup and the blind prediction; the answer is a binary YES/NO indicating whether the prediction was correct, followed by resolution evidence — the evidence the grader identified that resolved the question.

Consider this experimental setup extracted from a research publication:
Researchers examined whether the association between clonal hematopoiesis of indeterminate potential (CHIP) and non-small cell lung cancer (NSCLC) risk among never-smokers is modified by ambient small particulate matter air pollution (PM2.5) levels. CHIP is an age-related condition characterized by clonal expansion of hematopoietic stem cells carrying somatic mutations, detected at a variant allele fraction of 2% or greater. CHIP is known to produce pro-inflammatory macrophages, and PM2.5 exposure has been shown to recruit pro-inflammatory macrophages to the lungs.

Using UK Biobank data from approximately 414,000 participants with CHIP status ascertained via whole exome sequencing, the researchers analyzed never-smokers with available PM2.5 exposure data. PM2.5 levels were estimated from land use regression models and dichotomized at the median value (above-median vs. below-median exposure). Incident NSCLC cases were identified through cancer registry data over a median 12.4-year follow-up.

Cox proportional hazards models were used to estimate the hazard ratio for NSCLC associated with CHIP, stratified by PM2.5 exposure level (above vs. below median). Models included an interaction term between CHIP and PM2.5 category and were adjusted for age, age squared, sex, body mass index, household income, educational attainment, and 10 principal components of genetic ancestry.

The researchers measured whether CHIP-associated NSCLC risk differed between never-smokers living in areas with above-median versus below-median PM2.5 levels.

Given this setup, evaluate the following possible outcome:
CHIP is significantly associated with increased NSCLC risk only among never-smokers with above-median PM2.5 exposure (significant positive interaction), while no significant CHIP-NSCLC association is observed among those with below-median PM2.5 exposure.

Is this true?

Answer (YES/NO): YES